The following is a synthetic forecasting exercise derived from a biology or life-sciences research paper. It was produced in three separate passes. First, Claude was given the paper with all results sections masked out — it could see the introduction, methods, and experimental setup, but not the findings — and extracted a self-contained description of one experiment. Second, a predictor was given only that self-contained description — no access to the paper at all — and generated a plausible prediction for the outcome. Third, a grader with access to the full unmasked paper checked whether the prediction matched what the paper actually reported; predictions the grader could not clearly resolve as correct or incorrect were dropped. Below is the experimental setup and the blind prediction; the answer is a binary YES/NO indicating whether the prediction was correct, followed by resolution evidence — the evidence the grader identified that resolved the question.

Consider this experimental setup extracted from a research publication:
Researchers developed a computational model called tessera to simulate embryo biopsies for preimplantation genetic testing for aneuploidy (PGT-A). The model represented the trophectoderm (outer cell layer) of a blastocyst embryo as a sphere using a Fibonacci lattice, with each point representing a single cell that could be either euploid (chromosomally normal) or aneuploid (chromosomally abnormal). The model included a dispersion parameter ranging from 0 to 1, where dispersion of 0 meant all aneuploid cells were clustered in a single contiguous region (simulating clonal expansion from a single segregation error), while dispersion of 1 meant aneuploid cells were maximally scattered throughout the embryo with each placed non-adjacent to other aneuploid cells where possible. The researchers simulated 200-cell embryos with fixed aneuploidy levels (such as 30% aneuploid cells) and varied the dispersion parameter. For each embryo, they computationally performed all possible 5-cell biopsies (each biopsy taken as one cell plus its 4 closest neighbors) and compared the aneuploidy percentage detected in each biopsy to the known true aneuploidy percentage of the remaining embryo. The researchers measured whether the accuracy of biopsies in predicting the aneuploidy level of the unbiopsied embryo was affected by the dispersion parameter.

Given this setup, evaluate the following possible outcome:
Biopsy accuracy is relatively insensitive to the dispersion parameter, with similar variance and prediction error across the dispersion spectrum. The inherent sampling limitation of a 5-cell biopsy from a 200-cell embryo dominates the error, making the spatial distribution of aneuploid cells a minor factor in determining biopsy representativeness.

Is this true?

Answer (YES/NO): NO